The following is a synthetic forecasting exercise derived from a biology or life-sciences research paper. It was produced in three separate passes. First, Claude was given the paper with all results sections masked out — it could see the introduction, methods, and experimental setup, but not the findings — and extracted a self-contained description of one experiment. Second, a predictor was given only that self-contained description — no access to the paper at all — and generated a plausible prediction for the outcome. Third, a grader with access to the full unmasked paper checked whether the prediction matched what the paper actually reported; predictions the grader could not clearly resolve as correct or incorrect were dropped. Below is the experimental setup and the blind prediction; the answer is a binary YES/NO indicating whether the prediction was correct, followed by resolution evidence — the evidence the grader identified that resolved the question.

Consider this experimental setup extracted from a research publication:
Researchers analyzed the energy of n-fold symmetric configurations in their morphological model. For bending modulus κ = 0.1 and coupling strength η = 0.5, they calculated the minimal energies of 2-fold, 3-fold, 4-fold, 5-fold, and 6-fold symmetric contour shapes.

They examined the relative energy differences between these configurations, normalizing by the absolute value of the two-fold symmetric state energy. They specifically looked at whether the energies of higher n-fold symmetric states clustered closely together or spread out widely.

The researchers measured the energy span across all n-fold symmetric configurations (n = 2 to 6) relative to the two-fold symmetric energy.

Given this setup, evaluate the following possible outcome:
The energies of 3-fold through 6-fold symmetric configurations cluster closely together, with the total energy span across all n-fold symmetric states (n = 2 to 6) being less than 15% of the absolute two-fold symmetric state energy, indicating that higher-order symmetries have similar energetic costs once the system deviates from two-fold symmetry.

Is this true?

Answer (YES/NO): YES